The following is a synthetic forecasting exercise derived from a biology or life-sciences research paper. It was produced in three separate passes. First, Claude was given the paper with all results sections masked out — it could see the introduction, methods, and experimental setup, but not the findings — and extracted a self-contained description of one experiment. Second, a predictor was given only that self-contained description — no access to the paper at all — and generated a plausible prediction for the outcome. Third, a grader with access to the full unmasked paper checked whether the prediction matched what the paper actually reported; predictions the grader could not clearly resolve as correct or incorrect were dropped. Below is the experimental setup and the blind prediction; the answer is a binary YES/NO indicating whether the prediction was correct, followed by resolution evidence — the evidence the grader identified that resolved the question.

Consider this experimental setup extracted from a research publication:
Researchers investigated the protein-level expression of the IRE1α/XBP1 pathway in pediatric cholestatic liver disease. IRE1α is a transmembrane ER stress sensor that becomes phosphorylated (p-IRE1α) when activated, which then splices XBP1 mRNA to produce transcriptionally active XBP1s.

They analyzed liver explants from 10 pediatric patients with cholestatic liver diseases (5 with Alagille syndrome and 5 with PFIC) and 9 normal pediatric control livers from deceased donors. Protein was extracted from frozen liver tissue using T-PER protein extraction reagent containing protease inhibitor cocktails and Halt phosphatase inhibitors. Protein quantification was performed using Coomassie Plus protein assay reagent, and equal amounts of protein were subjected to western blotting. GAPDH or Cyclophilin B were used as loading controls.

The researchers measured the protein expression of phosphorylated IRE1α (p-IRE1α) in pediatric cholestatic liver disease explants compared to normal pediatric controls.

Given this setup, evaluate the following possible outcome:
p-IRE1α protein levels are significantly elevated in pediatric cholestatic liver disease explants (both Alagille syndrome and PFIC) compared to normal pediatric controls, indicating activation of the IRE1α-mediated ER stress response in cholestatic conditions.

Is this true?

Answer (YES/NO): NO